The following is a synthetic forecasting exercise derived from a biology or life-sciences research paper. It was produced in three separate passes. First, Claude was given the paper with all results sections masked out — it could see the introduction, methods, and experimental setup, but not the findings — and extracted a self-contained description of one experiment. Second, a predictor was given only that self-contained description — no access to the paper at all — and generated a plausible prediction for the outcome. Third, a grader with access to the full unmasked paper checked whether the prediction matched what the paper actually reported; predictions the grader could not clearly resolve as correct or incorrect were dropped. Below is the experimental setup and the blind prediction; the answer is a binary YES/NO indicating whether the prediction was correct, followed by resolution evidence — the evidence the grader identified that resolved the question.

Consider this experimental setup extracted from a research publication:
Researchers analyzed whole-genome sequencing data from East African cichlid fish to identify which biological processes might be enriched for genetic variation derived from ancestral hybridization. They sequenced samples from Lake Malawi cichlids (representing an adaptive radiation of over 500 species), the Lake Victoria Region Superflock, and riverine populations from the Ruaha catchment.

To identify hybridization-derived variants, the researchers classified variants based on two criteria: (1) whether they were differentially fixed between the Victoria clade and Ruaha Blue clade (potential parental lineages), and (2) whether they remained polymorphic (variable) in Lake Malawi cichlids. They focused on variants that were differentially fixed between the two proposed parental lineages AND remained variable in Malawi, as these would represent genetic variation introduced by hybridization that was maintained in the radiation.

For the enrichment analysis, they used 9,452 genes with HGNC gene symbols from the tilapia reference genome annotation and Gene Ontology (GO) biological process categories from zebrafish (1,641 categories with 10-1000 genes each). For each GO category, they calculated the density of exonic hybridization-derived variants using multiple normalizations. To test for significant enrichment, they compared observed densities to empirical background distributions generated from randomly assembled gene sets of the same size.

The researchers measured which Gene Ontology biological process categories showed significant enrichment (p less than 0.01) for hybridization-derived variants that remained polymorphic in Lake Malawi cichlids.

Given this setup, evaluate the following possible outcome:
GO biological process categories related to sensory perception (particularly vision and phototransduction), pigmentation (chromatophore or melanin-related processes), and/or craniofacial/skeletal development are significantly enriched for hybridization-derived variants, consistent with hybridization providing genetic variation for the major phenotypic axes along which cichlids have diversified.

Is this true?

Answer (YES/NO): NO